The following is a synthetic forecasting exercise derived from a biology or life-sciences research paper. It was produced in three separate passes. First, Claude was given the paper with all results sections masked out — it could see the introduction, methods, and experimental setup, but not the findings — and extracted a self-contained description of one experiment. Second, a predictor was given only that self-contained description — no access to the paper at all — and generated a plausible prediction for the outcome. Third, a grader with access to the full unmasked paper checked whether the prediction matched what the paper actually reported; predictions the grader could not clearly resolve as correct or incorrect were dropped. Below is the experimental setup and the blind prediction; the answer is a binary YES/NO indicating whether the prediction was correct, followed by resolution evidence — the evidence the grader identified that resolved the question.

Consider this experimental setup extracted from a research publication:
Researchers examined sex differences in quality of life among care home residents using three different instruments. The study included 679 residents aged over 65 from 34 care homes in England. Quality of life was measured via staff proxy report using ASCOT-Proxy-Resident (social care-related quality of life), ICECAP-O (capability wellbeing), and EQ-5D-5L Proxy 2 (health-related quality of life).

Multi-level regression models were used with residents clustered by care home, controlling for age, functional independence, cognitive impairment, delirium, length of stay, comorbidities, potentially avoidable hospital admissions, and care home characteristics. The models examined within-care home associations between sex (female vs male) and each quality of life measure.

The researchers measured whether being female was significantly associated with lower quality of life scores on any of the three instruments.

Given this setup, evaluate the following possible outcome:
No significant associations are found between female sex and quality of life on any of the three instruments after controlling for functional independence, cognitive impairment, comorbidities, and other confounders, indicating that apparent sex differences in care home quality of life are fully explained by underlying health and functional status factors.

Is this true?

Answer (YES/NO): NO